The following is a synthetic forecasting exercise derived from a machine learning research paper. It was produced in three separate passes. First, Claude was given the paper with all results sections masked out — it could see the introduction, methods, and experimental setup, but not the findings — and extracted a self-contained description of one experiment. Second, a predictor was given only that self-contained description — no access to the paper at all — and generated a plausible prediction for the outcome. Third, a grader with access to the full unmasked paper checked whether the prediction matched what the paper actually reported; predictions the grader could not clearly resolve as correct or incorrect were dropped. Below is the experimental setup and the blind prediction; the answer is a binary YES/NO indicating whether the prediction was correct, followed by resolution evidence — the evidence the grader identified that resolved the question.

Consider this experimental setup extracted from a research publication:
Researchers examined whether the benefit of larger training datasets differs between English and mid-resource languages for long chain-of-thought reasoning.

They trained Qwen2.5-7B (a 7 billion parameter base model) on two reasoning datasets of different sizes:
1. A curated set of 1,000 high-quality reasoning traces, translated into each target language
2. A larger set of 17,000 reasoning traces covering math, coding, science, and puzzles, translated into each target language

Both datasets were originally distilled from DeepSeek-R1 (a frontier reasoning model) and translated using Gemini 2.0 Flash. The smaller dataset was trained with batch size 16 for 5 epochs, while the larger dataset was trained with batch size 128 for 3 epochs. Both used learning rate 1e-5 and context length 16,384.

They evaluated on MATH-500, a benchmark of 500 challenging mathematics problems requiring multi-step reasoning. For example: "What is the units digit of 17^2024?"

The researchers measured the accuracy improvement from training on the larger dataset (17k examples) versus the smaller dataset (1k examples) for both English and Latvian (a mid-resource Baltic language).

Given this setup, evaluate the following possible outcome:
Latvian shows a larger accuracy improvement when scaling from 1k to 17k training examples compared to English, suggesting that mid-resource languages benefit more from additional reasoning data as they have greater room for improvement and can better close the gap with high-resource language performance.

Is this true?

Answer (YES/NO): YES